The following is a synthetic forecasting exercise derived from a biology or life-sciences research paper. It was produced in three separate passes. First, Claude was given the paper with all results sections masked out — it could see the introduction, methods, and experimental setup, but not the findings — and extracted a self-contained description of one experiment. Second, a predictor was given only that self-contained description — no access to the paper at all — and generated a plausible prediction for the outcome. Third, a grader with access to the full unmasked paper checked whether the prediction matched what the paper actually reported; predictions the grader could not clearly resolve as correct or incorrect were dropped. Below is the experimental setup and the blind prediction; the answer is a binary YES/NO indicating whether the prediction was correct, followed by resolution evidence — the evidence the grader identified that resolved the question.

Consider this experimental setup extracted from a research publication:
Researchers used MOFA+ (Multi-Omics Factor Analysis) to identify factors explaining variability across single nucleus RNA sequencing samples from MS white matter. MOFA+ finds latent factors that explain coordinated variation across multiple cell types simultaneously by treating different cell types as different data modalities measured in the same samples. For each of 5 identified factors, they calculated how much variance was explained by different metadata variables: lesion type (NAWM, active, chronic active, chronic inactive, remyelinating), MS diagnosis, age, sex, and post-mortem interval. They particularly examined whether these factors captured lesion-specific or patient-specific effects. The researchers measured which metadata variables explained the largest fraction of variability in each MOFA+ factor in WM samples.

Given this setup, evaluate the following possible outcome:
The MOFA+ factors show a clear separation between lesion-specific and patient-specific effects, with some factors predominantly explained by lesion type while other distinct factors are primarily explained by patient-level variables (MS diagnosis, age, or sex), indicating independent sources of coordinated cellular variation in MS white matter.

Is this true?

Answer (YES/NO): NO